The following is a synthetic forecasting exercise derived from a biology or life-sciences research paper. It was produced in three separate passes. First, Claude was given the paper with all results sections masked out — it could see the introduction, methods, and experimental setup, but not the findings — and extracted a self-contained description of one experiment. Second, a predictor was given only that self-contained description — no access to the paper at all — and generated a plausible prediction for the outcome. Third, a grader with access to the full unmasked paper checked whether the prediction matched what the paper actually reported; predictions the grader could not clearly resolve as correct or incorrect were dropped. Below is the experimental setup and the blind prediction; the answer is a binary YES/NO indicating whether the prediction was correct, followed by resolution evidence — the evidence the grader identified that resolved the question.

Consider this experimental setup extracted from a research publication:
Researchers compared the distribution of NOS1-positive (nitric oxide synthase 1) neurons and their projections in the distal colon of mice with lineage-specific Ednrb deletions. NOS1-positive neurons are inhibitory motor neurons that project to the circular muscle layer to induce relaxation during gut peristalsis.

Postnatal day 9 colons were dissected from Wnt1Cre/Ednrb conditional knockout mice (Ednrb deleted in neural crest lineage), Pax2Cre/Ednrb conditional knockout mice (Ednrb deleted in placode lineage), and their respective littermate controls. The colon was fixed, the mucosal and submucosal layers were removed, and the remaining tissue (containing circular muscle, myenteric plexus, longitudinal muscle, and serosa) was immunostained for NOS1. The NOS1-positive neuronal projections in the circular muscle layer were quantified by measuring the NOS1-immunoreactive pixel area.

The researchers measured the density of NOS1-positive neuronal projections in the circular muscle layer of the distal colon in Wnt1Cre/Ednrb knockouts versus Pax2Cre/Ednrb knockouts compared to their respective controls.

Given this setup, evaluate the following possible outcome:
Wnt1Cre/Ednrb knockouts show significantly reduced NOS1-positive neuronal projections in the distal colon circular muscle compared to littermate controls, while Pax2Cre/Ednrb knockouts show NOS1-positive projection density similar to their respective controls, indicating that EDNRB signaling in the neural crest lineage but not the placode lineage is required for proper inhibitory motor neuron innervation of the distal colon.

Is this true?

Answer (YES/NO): YES